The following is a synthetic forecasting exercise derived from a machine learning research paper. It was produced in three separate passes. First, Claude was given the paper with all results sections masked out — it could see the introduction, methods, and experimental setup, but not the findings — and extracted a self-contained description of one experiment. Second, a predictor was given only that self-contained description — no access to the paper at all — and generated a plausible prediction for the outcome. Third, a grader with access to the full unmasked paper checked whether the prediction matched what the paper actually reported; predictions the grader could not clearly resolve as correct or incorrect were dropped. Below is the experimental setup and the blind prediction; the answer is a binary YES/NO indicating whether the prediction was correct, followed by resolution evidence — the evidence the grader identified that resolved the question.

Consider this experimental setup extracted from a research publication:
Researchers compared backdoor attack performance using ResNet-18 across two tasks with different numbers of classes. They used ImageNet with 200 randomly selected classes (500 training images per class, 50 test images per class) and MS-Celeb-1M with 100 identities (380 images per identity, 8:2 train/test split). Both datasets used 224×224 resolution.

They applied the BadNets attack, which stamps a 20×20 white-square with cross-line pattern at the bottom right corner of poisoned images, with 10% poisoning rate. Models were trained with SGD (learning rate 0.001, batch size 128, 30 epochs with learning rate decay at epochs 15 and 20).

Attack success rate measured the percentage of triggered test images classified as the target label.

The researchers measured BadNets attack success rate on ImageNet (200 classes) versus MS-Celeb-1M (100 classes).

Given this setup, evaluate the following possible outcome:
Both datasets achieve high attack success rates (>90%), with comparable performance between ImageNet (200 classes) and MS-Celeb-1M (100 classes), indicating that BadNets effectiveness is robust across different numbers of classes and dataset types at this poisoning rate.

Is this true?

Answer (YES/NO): YES